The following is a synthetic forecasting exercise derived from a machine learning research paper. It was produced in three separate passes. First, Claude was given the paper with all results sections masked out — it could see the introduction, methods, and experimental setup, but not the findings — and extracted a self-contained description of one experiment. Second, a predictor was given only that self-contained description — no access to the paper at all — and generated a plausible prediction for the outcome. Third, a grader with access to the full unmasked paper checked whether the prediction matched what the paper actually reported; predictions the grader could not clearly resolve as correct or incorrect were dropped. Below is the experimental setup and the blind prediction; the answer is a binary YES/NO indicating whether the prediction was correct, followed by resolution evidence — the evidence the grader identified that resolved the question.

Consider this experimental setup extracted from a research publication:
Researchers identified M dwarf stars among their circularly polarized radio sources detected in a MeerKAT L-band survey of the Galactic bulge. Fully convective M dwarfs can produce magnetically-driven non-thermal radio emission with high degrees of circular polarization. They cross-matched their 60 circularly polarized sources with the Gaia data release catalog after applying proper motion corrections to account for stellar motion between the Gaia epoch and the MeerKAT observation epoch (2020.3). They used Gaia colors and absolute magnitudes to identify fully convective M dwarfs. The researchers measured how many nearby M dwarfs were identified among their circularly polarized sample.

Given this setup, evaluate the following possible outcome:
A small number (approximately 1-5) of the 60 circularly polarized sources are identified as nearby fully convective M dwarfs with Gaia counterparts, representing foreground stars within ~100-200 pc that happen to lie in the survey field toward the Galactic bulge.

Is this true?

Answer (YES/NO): YES